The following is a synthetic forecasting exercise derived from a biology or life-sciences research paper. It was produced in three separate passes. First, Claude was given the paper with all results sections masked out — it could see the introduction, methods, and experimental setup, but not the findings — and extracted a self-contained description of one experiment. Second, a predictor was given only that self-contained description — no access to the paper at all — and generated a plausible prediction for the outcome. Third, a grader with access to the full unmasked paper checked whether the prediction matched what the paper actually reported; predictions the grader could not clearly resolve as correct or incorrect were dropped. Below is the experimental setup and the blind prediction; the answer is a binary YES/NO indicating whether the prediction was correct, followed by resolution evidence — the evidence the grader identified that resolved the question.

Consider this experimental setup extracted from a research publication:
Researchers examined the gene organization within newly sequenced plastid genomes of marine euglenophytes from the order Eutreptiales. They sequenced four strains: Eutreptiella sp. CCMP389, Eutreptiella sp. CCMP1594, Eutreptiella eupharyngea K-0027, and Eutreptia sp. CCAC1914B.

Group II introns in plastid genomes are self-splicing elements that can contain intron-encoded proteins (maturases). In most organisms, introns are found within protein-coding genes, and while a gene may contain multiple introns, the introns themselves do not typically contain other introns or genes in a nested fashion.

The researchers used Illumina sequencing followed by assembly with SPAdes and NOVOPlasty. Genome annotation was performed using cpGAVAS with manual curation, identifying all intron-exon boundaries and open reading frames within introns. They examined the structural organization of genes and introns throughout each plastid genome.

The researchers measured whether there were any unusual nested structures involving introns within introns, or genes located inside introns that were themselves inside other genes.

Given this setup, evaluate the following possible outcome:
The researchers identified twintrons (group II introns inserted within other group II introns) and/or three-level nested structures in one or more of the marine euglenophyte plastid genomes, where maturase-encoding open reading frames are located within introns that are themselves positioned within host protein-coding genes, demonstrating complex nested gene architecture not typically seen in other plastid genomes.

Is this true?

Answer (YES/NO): YES